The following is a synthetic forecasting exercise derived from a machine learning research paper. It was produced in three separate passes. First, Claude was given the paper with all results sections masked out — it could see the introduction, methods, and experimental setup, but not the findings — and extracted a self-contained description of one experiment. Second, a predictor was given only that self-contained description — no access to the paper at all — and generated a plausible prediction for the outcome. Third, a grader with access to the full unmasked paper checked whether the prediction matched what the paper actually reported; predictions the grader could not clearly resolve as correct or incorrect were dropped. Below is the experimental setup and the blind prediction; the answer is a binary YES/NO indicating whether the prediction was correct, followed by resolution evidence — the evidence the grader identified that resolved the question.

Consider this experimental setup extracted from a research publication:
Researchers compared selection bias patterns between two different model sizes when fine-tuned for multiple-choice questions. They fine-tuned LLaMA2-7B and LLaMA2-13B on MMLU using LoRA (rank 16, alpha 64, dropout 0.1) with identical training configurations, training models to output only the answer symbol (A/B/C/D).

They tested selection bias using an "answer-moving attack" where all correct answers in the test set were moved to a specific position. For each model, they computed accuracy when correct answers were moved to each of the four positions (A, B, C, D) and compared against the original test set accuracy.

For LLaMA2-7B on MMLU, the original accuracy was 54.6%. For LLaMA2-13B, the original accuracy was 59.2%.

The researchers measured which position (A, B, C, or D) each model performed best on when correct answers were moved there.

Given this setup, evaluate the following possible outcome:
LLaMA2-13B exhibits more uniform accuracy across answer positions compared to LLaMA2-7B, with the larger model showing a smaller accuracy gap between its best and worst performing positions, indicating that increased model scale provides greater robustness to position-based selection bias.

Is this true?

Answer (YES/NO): YES